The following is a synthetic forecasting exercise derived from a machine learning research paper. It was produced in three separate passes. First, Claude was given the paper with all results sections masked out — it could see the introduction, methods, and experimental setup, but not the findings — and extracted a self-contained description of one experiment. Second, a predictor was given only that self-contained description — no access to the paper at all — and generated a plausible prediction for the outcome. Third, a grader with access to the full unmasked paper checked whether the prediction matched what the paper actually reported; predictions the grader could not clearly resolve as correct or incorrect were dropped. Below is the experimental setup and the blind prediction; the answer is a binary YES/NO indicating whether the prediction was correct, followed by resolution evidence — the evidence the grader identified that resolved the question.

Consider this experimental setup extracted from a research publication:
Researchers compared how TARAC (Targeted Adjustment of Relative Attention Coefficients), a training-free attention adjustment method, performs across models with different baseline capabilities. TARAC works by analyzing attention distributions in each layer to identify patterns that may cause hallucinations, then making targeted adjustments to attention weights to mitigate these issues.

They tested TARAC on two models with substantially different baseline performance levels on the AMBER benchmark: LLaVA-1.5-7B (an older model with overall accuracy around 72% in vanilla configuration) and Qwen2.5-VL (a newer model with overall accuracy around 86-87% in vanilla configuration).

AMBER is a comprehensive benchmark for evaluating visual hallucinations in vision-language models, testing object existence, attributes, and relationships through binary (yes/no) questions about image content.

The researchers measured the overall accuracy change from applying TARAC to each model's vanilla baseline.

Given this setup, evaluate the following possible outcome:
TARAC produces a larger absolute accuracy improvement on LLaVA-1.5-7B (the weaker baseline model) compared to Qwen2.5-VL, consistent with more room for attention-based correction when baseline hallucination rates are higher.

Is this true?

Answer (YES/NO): NO